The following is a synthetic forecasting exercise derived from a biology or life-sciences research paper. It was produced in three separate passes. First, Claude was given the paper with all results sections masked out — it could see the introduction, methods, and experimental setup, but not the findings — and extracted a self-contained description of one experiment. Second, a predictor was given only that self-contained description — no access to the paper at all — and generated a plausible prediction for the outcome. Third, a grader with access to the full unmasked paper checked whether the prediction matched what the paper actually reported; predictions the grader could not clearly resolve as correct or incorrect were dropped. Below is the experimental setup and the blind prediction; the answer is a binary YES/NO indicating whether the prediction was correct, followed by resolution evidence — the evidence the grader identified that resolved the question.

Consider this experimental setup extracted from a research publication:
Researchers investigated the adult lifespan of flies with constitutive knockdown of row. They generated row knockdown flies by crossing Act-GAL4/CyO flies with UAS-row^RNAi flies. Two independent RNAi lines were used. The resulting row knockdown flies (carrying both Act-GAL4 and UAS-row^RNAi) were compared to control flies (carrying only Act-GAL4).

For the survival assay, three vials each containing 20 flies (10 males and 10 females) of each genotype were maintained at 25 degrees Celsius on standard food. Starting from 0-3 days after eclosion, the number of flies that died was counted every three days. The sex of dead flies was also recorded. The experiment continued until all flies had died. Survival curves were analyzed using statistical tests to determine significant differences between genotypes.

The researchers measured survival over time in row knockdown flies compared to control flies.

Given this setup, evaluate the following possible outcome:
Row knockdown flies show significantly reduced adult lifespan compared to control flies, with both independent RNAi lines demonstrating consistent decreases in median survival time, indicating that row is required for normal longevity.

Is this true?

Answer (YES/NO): YES